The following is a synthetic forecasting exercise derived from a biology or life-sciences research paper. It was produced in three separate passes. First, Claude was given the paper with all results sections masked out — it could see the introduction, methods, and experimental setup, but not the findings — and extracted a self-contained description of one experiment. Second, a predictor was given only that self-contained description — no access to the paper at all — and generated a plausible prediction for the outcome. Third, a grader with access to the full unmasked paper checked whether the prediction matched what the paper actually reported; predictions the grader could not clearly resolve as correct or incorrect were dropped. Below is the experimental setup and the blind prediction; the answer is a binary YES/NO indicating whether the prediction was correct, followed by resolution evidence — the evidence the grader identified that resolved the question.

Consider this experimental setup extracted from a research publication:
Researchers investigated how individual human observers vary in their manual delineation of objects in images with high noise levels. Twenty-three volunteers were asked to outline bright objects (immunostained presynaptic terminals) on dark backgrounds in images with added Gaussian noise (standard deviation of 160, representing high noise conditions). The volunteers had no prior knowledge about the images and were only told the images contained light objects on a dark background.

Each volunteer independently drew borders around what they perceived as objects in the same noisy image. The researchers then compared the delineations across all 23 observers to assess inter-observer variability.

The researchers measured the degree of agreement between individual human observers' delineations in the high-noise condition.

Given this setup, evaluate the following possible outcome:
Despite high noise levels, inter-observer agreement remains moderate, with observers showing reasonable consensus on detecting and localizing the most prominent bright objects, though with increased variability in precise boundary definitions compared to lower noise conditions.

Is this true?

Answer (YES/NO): YES